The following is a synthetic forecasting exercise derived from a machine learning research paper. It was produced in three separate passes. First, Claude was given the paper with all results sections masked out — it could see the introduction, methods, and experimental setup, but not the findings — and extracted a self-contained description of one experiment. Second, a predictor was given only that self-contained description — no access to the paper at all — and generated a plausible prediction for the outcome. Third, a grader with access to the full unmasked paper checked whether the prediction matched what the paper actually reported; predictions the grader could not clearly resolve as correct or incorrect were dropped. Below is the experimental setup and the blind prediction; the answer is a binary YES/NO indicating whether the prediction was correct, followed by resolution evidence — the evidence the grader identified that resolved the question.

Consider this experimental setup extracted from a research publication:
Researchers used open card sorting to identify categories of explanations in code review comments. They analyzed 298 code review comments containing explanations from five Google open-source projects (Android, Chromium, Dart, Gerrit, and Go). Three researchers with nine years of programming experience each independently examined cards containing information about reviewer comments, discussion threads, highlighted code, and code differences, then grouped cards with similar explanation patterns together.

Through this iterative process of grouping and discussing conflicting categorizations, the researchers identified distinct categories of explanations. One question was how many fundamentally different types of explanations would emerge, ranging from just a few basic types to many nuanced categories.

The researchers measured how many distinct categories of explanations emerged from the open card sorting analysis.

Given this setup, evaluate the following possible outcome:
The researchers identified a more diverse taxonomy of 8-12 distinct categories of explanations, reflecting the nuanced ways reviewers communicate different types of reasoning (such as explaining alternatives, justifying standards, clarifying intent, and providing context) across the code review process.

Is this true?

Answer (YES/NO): NO